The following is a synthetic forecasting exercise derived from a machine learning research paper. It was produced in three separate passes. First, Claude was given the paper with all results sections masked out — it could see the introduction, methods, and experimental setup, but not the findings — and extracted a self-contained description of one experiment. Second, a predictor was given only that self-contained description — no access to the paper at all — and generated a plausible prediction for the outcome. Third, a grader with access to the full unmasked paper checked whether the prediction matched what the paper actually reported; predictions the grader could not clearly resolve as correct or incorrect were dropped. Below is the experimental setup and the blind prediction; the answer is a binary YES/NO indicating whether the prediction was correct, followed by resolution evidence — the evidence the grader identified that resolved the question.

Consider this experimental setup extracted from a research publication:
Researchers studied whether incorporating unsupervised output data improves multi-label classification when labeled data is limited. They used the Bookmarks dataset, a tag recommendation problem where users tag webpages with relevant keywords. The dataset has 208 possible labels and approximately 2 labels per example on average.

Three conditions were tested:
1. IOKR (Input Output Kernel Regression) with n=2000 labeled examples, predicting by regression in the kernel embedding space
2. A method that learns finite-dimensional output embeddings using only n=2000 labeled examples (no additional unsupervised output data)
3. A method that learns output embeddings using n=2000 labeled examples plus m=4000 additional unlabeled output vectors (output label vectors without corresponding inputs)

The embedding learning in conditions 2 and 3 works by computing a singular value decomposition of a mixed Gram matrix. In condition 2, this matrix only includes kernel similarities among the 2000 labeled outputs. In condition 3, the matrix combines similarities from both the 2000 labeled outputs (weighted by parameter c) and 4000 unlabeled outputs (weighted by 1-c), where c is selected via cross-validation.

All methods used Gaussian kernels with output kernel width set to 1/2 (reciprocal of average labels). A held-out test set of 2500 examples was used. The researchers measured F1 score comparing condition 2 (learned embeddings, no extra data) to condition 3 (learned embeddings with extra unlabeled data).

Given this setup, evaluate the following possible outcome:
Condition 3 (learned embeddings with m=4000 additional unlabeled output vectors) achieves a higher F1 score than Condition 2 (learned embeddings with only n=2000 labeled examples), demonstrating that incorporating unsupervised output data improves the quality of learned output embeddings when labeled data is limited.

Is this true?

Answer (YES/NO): YES